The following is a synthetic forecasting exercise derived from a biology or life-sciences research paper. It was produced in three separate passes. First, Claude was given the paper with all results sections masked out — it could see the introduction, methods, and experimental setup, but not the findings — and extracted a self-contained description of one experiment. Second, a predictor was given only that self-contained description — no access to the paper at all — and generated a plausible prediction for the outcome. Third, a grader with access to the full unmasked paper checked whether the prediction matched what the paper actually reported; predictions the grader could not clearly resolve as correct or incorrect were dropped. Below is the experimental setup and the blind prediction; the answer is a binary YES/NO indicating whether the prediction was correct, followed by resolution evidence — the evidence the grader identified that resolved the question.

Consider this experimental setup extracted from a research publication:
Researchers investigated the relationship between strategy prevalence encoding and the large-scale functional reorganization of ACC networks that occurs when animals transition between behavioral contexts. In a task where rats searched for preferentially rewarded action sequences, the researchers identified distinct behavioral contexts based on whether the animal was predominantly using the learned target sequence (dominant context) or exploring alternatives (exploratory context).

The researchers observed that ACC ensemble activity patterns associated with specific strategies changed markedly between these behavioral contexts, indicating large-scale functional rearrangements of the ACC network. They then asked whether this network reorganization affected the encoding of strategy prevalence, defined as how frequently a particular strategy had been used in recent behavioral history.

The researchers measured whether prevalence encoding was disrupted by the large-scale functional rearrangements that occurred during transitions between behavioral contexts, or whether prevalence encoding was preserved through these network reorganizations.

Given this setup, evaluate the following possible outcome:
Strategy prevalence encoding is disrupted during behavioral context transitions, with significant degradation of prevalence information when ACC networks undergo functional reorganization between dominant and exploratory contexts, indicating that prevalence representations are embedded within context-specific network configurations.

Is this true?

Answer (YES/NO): NO